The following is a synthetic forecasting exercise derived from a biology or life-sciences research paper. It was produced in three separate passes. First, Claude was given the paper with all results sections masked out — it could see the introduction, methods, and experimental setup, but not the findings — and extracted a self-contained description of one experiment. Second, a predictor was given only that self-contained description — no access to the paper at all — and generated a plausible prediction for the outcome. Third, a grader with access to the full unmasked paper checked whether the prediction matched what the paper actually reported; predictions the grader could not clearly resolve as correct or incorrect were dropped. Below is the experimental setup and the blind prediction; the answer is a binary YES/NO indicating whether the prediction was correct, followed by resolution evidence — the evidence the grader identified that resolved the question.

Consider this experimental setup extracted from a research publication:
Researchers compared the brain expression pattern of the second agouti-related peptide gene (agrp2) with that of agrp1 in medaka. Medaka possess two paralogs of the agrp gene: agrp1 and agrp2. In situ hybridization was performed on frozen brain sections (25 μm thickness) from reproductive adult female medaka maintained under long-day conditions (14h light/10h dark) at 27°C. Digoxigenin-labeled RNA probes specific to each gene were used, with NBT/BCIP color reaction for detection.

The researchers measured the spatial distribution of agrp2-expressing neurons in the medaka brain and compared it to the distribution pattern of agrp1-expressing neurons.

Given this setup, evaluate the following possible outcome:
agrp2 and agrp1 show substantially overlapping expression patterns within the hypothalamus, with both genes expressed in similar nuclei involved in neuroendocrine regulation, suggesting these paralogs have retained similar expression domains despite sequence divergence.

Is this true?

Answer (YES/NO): NO